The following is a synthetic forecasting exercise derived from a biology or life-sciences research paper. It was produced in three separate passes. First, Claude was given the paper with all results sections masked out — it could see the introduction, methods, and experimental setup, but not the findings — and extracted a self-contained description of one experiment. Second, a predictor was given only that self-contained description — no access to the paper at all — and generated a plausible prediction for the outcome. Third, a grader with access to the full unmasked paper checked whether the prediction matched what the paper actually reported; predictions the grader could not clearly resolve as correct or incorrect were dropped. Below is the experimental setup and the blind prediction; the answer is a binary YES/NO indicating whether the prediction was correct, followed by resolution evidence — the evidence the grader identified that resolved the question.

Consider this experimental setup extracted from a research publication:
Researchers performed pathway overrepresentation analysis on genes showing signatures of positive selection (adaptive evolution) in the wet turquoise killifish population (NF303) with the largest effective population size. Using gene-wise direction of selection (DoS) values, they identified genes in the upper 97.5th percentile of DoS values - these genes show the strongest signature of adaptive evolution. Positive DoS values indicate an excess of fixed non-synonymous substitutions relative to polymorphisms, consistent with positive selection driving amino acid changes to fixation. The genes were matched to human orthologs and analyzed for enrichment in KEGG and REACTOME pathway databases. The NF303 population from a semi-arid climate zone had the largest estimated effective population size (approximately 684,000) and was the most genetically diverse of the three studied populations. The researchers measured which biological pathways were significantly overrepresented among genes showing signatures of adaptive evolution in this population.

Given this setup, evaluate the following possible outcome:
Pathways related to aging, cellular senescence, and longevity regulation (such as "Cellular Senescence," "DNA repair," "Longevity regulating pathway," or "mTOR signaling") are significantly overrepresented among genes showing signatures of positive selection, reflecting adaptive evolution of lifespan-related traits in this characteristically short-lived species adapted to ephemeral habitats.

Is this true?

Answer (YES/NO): NO